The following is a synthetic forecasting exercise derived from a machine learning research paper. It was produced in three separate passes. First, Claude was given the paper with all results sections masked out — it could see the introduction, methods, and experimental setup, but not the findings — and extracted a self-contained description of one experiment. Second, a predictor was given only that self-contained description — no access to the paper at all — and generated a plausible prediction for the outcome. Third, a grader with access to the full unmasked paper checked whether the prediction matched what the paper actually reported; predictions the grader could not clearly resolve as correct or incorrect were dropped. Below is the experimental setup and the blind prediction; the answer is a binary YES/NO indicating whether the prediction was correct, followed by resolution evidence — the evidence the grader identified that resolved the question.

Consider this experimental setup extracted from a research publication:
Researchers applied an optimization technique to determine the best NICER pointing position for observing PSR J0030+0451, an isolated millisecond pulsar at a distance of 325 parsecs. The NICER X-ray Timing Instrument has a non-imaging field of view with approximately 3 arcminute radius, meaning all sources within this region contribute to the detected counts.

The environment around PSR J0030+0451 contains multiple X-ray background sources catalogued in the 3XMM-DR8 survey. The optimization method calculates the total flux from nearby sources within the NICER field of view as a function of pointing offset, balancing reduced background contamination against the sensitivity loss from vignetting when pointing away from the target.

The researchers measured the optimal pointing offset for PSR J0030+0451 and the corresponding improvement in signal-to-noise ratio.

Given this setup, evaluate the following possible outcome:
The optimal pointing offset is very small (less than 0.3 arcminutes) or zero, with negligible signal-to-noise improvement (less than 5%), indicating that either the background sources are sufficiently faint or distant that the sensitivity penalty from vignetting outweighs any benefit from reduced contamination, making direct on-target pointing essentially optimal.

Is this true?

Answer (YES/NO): YES